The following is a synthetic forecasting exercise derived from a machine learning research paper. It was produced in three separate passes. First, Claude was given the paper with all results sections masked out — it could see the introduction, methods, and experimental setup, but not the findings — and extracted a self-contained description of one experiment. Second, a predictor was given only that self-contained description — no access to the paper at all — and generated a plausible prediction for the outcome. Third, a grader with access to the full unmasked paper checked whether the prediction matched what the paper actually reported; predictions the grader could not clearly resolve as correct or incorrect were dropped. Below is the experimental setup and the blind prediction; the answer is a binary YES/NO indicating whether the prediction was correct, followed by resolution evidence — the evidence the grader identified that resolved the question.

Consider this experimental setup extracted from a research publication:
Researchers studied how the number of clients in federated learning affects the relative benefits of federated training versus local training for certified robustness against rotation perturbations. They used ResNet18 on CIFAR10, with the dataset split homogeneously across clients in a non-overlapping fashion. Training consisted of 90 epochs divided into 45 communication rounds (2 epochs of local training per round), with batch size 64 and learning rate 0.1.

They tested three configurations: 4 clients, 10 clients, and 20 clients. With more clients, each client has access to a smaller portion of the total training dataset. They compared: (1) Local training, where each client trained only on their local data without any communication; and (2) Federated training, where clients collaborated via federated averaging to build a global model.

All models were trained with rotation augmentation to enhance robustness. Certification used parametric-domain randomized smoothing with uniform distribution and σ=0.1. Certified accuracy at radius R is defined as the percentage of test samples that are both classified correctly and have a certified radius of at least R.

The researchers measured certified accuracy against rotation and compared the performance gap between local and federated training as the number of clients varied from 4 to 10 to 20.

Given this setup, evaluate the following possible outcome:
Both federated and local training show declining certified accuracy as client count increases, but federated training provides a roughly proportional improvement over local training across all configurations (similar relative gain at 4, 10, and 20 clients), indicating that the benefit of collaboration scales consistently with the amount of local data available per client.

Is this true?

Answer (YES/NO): NO